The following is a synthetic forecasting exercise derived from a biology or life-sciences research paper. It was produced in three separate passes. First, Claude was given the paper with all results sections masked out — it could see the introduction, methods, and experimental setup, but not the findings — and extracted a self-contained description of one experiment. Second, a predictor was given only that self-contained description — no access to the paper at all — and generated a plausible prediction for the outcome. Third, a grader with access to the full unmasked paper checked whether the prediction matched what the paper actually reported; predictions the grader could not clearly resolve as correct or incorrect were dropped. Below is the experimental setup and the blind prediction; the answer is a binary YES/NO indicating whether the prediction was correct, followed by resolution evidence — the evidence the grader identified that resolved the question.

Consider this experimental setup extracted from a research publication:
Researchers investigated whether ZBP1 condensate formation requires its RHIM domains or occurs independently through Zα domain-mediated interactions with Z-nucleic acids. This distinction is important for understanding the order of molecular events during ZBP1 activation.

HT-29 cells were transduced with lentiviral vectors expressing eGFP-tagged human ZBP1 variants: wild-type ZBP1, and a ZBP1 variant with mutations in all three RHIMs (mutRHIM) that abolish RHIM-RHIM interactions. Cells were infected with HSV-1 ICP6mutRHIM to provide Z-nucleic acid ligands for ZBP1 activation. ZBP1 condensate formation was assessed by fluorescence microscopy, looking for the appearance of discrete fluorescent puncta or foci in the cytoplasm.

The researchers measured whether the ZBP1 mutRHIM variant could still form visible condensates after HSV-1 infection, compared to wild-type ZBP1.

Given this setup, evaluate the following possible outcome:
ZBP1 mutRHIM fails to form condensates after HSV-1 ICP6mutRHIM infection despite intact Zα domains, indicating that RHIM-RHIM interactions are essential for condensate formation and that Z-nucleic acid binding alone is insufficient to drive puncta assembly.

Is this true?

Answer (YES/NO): NO